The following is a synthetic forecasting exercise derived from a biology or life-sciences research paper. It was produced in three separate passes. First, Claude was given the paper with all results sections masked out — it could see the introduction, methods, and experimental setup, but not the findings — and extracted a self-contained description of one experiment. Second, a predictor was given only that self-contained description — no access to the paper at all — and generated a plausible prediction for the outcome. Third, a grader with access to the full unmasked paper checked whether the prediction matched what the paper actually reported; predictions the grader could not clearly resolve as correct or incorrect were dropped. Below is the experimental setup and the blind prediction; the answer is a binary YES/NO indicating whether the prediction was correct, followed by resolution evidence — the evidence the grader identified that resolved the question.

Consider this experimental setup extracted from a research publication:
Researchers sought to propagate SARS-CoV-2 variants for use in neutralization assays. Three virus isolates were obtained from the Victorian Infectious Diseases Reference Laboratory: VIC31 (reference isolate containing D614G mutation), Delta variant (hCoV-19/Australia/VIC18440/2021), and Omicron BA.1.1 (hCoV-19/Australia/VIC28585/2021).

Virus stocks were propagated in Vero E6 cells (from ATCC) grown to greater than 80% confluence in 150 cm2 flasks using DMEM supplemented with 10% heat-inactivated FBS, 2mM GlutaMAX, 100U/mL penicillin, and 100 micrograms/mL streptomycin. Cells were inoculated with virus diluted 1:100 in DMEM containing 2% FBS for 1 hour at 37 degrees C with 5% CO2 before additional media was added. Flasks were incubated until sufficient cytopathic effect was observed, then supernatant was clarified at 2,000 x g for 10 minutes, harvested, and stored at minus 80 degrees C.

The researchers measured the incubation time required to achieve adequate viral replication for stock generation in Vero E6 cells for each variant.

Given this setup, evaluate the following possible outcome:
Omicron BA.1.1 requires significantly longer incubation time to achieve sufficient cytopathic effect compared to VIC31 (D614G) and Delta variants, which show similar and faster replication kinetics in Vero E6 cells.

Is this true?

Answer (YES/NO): YES